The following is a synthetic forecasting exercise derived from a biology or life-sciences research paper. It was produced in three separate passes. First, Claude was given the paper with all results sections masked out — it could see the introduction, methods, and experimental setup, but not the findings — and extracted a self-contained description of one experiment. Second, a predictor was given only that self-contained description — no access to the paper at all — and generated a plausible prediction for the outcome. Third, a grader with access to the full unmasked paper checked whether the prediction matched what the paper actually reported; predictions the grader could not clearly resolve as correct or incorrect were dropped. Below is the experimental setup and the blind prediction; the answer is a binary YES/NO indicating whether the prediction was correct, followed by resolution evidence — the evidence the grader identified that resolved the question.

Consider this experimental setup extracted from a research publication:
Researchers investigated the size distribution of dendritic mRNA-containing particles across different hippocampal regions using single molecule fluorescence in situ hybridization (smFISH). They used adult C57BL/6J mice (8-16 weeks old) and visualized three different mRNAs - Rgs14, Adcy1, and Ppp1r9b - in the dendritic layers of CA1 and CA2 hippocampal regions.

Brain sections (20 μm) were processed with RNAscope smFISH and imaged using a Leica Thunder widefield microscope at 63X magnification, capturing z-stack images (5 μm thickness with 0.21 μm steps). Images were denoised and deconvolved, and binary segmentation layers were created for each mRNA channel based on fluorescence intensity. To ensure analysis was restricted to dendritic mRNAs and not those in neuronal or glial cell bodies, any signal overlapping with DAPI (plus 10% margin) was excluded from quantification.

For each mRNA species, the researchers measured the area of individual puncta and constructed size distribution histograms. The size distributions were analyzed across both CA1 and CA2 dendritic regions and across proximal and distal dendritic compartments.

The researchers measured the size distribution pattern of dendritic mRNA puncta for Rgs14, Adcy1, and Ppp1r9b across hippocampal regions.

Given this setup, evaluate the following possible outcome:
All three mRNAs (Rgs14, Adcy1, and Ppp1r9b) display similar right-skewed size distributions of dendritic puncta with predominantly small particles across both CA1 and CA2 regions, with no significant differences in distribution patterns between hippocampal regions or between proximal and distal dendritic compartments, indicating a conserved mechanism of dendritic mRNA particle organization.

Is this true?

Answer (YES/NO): NO